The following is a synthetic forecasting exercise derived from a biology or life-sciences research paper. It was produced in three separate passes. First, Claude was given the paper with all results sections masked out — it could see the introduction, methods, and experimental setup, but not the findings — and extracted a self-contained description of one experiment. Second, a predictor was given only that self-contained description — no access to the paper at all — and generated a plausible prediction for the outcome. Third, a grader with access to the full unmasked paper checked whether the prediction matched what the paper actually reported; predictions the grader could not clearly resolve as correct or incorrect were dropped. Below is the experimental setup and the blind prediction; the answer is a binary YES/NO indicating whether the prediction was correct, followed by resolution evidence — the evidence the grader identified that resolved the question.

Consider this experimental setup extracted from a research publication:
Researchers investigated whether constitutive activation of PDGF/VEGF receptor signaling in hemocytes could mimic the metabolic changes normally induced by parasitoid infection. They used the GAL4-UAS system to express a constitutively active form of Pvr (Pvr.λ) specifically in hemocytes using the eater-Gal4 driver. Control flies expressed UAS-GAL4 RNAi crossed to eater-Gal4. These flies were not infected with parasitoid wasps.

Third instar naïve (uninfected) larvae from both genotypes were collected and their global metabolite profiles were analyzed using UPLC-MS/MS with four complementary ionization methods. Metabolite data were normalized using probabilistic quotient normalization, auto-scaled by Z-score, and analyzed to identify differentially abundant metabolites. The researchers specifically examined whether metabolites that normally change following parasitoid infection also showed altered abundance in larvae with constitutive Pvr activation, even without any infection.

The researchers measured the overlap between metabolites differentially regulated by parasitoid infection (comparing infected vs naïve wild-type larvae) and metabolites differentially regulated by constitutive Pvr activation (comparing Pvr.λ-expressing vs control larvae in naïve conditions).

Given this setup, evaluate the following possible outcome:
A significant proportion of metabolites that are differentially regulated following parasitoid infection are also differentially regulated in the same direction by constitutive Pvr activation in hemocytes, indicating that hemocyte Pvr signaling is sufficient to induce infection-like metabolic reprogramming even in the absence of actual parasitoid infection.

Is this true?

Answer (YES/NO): YES